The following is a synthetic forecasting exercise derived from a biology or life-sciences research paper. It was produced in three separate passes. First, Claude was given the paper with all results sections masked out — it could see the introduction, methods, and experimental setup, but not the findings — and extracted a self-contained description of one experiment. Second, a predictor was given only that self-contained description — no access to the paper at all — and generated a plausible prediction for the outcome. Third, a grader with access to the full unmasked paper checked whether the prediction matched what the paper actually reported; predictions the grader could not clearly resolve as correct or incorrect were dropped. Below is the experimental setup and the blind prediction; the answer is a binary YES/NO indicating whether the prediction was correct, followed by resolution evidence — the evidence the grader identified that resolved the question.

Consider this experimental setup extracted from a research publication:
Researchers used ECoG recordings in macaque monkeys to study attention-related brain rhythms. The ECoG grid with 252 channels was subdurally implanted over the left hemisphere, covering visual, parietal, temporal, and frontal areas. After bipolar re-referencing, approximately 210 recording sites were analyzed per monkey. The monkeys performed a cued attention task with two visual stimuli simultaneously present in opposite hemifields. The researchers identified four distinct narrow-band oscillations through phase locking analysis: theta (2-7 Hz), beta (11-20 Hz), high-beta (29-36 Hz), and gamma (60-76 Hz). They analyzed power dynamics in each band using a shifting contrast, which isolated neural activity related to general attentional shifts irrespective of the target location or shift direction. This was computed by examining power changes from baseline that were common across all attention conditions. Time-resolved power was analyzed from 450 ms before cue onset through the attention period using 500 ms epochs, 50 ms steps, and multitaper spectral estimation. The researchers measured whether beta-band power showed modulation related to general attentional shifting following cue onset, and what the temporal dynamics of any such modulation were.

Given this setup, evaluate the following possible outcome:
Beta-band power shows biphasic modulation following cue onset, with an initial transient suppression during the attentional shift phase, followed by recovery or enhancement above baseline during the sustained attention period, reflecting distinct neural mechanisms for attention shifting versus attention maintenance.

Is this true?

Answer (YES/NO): NO